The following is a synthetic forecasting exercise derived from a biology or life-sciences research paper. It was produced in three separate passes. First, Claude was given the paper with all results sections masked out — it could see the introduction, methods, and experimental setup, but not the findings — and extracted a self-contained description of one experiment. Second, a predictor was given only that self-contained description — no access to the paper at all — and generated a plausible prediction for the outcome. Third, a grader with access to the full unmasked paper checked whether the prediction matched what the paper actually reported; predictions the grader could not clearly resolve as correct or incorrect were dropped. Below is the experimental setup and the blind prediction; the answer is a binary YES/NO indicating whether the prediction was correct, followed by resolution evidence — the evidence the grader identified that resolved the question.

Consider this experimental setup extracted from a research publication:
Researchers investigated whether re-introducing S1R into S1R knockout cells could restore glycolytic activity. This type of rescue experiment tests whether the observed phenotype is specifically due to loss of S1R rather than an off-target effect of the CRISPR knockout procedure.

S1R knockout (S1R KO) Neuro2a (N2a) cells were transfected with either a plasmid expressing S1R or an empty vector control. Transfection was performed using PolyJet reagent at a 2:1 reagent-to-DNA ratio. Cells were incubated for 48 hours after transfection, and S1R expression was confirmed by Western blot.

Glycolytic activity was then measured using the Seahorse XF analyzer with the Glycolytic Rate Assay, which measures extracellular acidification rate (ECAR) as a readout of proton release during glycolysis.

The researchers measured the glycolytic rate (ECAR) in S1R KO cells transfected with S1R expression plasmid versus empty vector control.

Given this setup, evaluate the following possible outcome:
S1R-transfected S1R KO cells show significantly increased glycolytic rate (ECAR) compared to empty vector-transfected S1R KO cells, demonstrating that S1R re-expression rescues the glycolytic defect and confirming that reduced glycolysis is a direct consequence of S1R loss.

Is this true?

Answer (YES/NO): NO